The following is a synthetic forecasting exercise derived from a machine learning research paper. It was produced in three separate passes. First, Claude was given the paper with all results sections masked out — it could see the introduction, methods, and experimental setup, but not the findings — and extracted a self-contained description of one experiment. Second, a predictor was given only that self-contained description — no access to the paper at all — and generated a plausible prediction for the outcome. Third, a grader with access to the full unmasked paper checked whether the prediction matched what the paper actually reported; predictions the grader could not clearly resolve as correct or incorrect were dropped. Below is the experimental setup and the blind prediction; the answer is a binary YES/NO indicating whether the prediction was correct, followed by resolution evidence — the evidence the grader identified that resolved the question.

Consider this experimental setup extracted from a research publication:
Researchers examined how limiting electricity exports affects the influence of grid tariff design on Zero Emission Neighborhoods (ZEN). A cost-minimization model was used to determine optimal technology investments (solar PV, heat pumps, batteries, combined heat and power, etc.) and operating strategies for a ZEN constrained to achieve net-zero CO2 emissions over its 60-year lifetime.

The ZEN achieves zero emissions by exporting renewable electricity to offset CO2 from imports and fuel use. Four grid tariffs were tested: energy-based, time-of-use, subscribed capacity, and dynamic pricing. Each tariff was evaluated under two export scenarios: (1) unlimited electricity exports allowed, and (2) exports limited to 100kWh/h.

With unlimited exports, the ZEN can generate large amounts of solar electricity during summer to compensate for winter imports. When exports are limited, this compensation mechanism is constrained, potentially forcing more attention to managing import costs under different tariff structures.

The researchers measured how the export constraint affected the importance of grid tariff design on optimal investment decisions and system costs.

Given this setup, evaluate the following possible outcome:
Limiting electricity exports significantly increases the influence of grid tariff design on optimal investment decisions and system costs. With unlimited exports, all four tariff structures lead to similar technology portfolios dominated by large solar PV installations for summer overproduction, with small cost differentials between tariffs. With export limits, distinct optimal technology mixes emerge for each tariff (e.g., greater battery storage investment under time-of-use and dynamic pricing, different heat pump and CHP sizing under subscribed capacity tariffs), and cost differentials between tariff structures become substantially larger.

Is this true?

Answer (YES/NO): NO